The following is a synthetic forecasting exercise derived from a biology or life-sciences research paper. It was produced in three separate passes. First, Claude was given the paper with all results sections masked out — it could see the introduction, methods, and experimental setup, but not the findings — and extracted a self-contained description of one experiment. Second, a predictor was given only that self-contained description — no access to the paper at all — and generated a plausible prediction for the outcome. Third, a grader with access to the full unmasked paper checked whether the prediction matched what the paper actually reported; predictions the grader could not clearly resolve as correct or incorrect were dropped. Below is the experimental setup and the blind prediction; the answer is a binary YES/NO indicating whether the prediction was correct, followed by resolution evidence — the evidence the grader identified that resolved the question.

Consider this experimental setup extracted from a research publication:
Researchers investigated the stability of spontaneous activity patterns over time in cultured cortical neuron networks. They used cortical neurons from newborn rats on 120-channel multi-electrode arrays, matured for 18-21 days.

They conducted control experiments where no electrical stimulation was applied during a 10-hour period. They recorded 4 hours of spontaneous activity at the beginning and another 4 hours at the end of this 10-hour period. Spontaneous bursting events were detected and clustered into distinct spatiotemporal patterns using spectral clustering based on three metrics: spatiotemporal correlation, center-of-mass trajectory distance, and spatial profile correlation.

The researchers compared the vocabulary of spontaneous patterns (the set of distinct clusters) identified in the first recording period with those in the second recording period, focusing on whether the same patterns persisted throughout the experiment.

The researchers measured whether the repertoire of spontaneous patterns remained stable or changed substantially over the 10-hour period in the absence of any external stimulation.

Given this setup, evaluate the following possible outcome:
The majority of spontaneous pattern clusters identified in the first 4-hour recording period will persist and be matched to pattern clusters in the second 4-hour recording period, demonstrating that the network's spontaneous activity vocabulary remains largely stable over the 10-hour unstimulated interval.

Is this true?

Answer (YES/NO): YES